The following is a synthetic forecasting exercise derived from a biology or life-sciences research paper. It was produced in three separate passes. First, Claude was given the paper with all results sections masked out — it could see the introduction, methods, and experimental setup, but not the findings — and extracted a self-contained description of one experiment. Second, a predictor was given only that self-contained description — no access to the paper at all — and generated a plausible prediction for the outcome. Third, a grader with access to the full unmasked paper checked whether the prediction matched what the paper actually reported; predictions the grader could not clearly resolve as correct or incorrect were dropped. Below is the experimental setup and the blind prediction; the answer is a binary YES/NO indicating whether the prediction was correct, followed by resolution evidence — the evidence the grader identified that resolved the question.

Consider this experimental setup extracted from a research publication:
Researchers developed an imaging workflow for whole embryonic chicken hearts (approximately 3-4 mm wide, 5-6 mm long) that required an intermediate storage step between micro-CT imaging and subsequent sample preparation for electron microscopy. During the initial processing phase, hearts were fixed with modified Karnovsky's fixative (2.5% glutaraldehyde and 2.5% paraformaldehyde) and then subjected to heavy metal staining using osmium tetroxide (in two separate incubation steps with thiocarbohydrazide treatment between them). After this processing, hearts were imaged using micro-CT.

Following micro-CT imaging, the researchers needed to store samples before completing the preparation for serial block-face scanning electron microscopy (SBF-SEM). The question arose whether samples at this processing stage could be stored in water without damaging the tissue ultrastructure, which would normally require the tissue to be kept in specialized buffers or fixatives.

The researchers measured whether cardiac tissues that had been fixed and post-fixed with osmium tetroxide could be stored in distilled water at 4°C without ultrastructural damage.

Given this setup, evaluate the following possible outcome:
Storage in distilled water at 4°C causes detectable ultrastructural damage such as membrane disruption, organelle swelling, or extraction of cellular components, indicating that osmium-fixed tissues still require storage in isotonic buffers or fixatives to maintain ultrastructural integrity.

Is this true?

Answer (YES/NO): NO